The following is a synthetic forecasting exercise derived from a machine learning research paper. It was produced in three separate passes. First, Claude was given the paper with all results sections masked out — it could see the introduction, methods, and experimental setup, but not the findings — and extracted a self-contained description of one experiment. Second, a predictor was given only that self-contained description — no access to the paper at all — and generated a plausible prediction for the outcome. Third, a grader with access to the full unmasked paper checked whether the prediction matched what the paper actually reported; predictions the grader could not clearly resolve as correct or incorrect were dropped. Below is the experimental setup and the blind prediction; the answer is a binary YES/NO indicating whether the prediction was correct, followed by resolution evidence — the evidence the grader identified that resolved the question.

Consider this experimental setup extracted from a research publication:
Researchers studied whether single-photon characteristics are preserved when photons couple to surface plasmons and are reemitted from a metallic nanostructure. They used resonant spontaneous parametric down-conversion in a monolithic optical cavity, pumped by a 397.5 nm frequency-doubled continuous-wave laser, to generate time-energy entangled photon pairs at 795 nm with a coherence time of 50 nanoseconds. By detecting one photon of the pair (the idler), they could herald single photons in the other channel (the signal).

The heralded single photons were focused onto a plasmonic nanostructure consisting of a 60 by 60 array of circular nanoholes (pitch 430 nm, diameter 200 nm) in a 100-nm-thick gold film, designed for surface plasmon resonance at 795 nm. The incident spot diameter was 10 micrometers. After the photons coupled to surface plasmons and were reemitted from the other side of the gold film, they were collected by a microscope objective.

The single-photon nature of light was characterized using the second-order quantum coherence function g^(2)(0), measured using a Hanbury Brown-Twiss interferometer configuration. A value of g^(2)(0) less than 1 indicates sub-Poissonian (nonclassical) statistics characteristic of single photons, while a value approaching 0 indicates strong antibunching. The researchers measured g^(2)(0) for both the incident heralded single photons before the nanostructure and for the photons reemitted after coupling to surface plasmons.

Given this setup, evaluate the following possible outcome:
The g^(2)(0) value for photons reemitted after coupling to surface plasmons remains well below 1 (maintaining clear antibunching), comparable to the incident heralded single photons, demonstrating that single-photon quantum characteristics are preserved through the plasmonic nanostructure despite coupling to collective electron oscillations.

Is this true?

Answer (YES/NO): YES